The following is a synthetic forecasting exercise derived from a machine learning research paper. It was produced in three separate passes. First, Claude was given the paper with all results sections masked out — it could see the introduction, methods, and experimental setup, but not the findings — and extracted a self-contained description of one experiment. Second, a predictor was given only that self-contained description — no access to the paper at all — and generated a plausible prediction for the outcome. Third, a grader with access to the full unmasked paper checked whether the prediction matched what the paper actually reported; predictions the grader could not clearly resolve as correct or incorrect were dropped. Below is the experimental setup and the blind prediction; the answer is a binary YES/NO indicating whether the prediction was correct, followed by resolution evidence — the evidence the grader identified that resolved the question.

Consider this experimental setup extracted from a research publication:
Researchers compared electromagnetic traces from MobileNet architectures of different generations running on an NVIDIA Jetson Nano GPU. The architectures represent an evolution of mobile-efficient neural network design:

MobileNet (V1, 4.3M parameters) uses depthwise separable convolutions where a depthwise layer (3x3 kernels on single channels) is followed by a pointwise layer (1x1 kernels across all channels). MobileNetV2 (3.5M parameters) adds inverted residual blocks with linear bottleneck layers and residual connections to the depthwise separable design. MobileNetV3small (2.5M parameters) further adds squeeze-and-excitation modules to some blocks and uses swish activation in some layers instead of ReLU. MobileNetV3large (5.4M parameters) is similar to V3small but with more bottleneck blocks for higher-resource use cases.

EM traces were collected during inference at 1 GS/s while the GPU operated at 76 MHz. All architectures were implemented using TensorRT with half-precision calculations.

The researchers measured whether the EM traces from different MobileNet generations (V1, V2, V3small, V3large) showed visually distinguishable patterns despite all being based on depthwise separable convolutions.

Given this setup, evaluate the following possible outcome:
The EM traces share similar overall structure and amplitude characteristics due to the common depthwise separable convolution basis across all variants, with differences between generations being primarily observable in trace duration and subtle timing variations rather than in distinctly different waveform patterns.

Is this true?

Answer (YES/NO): YES